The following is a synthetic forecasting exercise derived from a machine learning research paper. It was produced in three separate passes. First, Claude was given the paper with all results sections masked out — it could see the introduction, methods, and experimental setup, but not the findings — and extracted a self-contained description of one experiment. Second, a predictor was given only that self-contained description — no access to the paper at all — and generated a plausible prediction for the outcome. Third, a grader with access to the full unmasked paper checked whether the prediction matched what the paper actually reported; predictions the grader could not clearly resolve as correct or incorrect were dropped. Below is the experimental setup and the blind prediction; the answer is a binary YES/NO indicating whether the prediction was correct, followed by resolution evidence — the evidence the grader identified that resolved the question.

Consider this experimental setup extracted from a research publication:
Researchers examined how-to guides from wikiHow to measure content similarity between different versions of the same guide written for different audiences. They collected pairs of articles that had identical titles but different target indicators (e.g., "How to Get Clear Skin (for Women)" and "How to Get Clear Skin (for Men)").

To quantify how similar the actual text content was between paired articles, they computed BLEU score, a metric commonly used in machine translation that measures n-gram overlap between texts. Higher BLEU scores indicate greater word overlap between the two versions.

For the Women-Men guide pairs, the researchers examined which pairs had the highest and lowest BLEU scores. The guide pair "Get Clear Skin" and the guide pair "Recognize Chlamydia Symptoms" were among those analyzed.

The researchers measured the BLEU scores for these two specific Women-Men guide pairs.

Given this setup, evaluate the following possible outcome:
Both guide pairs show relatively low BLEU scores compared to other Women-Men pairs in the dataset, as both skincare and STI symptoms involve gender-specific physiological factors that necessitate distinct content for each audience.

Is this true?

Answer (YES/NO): NO